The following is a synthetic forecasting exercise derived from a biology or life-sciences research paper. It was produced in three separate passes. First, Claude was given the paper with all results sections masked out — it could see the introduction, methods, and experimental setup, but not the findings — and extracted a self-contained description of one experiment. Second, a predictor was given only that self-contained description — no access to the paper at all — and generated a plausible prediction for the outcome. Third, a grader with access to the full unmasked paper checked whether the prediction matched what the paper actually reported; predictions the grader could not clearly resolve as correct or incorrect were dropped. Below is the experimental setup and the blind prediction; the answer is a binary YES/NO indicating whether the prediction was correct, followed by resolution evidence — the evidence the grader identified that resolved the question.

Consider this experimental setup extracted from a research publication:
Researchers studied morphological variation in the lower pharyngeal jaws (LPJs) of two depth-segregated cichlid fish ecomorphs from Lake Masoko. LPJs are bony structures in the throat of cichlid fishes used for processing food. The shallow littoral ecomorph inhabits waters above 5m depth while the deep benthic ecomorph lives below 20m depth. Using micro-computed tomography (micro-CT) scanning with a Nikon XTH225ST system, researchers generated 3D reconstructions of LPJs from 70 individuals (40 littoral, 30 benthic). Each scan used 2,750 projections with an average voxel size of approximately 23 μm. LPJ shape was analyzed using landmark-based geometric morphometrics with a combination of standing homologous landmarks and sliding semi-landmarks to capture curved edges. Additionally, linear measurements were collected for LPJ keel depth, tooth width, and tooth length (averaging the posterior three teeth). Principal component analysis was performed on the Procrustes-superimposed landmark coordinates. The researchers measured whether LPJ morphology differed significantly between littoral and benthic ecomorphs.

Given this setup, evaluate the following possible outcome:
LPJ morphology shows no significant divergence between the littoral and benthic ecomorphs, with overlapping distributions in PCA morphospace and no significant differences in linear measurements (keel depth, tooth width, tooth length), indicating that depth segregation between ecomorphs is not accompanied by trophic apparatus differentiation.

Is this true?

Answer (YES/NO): NO